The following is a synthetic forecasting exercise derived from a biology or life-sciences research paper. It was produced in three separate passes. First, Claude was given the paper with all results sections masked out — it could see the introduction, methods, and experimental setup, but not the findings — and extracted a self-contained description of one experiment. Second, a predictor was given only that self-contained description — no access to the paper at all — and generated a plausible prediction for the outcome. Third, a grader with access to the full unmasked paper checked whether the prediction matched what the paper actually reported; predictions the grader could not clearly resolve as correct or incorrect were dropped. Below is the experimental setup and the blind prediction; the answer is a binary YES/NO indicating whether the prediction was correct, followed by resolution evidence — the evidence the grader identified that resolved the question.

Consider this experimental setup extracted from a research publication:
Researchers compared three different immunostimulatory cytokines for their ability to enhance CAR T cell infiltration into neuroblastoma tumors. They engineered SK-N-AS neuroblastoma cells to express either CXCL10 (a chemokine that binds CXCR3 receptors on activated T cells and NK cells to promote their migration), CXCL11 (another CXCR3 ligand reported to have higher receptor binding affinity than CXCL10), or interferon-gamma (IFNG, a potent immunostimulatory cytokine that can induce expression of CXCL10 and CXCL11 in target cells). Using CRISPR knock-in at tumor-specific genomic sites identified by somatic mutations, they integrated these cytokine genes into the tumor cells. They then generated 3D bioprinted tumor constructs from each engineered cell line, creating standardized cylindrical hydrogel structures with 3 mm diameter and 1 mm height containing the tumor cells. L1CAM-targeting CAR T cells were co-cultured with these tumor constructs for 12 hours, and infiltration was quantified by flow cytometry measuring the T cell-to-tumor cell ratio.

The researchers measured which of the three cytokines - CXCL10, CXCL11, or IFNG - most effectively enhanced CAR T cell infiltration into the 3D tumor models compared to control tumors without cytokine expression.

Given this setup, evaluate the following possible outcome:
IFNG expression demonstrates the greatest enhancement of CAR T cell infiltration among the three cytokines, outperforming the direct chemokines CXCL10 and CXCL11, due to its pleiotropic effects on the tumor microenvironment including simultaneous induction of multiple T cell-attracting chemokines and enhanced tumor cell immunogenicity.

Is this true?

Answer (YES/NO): NO